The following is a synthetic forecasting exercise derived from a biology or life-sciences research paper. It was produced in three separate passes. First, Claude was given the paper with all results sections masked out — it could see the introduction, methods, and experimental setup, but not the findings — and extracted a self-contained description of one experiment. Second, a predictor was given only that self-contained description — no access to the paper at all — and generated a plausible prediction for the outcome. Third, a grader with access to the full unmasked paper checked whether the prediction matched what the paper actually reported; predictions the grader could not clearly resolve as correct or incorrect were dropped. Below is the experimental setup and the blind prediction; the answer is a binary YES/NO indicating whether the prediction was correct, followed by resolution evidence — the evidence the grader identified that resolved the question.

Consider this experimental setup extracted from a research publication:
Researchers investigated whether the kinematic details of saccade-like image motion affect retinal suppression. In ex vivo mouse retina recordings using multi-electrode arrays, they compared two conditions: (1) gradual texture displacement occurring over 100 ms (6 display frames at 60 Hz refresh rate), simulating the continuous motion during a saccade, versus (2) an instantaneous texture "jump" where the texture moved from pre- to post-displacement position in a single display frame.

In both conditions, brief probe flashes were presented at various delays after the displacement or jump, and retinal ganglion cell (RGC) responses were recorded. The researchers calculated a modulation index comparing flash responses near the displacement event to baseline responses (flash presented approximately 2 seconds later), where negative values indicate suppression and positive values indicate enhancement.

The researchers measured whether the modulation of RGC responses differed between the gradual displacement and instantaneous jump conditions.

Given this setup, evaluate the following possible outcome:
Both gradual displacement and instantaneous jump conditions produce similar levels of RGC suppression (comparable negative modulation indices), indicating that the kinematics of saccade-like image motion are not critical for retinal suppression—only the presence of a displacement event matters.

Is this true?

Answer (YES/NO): YES